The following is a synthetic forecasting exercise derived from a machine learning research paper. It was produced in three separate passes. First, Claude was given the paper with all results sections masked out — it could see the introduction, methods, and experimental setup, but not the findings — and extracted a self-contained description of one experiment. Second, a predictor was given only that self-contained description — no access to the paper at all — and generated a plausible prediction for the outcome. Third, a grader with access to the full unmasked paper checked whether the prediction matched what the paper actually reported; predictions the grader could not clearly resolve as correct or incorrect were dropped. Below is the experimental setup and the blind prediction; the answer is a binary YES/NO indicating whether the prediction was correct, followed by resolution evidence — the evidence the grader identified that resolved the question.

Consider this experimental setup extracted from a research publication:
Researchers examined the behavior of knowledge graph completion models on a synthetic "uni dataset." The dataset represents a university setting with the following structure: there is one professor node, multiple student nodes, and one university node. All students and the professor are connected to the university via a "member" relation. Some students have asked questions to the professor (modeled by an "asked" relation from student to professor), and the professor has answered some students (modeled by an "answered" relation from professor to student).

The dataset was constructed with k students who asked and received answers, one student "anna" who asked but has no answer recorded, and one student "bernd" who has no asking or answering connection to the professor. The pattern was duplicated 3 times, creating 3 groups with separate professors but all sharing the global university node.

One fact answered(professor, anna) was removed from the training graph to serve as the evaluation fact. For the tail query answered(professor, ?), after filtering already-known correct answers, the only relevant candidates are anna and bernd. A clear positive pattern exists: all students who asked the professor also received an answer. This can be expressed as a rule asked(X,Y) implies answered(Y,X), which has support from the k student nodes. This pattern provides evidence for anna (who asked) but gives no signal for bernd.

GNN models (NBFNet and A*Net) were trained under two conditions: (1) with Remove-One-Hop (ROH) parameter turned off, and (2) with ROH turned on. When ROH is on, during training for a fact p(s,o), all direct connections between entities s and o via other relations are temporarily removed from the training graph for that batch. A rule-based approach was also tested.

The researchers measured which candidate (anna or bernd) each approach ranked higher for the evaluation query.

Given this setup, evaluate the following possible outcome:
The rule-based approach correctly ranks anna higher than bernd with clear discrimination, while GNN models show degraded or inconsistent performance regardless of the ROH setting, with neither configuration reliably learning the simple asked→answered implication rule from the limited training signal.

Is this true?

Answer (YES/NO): NO